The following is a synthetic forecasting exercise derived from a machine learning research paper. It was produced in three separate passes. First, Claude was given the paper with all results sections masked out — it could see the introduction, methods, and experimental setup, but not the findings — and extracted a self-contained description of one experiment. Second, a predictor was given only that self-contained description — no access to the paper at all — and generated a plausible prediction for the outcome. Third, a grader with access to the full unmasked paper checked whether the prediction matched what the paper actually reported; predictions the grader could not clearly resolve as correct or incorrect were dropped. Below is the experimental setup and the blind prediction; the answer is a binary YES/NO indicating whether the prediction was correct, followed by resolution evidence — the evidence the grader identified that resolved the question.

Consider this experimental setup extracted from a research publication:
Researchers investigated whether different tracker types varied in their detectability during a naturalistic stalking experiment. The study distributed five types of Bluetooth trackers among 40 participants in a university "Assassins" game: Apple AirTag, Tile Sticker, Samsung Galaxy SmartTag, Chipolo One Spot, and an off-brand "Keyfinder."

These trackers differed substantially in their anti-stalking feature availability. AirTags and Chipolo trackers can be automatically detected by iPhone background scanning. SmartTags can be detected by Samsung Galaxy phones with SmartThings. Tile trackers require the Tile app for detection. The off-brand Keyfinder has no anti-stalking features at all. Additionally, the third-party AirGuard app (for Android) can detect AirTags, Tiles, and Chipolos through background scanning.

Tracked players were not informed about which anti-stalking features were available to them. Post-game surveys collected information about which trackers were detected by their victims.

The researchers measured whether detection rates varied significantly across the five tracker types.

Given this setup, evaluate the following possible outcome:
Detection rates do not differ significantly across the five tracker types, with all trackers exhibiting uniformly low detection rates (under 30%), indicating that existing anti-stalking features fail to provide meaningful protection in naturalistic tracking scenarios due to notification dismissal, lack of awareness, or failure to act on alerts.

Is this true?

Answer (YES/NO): YES